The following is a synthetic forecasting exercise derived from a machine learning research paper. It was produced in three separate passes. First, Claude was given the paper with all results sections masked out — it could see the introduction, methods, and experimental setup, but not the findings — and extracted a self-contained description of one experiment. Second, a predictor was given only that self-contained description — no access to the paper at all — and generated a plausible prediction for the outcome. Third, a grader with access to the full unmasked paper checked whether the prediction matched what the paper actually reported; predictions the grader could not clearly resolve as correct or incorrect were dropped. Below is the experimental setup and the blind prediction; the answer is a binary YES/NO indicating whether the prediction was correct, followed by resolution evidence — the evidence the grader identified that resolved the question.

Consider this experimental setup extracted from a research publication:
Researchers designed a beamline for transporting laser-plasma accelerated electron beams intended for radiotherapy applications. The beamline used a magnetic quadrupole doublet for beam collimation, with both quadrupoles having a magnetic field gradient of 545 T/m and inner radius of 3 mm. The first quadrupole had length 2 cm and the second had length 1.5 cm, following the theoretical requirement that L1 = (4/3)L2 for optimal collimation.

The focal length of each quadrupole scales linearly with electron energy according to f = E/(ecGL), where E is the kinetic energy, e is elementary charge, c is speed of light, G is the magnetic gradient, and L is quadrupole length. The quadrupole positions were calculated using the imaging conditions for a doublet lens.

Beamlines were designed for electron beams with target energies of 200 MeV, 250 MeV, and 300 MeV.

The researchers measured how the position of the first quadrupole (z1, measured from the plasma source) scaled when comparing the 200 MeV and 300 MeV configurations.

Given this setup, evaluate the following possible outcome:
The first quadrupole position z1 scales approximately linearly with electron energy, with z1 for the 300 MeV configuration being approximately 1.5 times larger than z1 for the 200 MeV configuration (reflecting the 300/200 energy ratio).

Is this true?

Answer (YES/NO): YES